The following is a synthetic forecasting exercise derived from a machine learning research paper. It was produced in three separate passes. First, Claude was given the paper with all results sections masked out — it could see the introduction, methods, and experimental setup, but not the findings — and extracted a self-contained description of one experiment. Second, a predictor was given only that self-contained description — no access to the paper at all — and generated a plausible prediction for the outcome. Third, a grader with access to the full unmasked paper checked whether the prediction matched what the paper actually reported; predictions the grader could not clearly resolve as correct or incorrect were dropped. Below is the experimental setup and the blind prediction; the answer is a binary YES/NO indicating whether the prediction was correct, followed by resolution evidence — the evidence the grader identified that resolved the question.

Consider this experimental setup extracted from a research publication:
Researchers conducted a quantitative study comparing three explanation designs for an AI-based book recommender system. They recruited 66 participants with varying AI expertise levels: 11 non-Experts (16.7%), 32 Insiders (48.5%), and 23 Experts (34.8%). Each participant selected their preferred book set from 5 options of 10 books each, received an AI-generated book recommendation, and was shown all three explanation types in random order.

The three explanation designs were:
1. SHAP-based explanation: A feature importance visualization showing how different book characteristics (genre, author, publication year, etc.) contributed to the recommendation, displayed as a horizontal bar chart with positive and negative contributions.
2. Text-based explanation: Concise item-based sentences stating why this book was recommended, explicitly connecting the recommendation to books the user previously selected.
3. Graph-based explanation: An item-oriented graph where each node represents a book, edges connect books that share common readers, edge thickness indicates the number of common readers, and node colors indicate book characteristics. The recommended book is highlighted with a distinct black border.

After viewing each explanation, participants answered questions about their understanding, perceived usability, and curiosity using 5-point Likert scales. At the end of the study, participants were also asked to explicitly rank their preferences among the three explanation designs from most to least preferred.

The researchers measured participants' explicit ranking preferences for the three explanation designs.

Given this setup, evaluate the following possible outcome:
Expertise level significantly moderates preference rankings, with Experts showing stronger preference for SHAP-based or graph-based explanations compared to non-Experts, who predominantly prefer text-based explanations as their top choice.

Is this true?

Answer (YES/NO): NO